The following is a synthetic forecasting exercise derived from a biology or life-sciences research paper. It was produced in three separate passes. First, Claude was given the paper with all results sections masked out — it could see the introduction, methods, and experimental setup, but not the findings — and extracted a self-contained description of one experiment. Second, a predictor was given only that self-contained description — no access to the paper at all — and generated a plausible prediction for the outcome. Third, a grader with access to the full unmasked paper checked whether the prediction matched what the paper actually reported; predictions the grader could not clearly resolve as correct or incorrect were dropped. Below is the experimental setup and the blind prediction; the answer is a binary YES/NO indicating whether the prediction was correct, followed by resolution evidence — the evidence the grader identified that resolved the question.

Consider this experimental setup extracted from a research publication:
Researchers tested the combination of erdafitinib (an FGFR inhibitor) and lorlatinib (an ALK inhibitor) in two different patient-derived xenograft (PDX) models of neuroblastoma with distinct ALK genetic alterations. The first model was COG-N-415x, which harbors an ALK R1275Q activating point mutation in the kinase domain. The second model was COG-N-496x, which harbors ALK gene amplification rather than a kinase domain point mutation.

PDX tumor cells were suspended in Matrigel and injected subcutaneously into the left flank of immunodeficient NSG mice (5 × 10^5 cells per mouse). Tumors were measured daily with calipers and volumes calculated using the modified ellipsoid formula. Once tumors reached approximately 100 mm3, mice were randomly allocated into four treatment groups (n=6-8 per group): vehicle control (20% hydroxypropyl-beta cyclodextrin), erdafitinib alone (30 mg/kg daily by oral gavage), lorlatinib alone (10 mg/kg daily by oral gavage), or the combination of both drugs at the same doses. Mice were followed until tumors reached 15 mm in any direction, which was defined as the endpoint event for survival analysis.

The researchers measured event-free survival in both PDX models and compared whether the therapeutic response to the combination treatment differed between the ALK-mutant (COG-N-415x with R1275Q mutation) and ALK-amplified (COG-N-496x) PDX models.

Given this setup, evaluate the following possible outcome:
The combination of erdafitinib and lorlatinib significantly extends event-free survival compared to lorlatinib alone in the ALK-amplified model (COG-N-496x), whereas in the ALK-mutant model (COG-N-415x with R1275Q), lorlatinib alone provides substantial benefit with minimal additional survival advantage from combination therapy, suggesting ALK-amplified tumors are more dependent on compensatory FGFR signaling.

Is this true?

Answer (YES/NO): NO